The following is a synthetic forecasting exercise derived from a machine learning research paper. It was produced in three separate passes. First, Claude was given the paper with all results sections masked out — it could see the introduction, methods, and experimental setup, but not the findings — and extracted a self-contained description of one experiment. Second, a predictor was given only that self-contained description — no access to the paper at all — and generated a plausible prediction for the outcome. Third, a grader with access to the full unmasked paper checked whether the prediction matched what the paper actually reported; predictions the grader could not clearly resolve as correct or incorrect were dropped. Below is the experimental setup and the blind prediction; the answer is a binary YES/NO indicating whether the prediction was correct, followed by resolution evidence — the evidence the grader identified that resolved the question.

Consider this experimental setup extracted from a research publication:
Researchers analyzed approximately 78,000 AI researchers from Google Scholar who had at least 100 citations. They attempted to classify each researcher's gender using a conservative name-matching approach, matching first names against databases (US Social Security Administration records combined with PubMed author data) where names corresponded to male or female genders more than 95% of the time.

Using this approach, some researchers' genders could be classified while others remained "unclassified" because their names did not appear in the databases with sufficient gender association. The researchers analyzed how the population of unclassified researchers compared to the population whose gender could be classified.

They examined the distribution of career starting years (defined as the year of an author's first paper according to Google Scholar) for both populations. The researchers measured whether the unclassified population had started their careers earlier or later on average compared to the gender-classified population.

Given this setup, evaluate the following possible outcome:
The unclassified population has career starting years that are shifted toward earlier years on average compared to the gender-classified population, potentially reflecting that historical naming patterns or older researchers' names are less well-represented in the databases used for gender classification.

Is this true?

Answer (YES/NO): NO